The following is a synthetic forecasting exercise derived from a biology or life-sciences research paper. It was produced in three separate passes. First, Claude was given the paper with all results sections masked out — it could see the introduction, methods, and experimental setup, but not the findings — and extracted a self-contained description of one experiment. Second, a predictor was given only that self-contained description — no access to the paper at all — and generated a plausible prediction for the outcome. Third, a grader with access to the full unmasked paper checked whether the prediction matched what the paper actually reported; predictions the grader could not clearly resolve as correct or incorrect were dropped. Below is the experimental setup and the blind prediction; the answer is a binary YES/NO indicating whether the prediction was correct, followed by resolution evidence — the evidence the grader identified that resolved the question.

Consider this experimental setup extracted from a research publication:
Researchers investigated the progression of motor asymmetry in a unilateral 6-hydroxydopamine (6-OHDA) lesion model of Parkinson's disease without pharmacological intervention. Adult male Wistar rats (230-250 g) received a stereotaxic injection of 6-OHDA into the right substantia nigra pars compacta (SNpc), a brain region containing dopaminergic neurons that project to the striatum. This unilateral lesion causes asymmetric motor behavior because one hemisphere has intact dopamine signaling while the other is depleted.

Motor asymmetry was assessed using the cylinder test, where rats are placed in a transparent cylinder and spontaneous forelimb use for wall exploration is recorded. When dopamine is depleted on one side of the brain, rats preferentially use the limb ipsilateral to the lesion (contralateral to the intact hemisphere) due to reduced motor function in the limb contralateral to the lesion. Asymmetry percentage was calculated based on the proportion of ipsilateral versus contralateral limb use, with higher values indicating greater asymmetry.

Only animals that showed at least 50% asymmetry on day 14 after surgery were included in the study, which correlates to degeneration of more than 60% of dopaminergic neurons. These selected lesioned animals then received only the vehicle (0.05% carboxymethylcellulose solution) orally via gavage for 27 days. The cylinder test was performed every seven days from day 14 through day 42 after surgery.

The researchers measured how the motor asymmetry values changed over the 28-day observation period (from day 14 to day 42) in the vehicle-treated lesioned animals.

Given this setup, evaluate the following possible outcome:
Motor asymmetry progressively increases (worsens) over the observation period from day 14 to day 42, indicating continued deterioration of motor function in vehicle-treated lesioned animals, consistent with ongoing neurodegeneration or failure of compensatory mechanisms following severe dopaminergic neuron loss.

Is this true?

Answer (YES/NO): YES